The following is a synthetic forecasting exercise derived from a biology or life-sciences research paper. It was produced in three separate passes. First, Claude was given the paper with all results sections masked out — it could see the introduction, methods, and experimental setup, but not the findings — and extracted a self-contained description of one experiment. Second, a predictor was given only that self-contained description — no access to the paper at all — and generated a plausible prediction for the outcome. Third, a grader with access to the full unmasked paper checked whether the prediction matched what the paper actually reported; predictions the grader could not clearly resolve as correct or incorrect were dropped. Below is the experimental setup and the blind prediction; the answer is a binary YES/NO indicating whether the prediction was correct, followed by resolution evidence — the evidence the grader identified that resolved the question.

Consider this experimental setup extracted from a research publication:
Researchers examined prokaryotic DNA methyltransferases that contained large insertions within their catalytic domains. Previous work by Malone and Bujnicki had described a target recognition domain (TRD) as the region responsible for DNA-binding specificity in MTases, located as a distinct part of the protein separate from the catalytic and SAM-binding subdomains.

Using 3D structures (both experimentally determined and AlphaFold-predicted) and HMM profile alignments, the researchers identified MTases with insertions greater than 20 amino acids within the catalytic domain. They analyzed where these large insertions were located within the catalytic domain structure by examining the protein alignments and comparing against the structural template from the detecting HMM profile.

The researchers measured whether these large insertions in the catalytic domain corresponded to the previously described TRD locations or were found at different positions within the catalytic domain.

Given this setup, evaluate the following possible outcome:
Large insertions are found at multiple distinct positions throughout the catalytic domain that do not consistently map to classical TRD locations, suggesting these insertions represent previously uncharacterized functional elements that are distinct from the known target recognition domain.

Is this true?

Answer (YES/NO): YES